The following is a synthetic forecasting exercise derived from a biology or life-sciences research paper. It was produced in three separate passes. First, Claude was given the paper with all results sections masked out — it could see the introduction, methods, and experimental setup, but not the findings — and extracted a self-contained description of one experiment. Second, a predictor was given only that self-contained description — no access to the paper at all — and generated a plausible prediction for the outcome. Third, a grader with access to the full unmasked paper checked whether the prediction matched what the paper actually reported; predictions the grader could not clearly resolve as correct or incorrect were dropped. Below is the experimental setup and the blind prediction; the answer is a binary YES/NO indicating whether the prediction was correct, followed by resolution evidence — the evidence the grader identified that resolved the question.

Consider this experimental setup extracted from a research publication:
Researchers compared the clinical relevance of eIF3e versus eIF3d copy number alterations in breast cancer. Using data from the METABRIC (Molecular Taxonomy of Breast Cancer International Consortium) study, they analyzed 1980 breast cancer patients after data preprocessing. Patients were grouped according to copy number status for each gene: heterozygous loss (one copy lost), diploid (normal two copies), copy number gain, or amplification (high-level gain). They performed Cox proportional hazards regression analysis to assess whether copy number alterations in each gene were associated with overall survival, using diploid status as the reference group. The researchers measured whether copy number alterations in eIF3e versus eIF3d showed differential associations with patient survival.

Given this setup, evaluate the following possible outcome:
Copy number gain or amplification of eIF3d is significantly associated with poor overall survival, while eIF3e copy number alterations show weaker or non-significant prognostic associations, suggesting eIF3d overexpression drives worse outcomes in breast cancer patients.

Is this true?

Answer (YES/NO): NO